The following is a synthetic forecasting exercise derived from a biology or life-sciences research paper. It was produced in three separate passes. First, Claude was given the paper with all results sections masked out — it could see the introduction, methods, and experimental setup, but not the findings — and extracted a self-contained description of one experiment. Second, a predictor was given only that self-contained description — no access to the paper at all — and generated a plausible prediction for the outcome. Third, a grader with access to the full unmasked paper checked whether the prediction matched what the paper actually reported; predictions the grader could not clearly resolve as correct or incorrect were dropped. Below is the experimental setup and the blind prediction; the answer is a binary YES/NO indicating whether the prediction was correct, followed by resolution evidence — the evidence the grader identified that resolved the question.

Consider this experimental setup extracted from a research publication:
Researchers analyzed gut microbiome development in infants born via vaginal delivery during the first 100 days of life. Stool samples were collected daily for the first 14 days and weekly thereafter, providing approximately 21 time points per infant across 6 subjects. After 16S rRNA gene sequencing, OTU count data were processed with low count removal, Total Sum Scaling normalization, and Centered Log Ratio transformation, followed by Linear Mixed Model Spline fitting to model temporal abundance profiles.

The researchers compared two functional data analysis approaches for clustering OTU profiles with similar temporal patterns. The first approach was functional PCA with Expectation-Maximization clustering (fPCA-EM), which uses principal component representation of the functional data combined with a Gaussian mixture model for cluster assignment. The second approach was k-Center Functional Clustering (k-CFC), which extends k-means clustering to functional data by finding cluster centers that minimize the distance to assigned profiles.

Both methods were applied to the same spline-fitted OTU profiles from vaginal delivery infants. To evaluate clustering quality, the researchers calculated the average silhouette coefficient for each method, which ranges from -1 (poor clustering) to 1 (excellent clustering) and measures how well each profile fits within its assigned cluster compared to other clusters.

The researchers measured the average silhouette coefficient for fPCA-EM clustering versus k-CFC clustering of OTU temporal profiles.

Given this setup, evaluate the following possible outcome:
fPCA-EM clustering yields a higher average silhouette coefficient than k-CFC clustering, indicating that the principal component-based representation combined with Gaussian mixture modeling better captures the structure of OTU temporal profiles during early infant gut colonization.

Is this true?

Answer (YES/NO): NO